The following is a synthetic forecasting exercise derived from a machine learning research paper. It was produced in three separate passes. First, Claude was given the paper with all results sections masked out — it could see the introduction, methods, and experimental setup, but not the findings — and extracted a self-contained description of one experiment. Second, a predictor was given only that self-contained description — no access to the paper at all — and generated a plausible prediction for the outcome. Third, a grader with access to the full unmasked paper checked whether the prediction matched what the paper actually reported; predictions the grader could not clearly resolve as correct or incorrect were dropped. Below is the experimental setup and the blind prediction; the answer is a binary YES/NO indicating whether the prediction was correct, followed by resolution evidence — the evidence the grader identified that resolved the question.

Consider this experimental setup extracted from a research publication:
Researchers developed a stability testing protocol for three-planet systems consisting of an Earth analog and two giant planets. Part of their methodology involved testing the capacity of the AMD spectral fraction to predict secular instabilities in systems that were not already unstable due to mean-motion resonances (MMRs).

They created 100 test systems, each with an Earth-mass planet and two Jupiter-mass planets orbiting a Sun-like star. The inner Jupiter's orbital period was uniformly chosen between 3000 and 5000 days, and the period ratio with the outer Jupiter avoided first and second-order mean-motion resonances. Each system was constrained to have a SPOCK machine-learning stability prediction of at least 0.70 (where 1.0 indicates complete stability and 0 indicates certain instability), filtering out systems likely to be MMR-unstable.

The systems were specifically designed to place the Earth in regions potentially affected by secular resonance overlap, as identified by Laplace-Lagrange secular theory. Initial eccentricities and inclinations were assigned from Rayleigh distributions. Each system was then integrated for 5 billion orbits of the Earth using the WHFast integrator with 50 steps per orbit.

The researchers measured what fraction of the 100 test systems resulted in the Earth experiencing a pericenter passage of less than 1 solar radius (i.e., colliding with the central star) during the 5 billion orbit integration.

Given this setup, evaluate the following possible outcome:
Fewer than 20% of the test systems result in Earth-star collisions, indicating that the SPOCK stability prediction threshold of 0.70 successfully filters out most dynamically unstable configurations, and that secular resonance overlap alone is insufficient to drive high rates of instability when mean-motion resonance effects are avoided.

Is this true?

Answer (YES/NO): NO